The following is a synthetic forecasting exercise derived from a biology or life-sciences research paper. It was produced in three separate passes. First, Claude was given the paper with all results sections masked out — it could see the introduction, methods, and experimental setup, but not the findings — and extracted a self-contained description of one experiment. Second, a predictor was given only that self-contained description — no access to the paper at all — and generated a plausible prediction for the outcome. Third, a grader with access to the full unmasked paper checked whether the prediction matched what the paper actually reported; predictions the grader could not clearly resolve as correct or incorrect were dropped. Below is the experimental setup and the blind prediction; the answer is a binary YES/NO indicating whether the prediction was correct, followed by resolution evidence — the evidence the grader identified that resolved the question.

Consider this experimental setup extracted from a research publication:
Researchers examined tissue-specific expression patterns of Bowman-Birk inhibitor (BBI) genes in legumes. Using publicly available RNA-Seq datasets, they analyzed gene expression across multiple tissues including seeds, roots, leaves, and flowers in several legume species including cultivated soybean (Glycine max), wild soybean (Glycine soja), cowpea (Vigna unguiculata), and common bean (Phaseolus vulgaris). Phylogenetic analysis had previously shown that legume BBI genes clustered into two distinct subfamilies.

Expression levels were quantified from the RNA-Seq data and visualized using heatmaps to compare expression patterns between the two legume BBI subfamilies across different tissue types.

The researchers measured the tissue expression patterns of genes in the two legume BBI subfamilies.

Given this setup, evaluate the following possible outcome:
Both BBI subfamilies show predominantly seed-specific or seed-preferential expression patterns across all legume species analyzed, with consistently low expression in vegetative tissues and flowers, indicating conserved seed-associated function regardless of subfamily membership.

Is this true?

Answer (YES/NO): NO